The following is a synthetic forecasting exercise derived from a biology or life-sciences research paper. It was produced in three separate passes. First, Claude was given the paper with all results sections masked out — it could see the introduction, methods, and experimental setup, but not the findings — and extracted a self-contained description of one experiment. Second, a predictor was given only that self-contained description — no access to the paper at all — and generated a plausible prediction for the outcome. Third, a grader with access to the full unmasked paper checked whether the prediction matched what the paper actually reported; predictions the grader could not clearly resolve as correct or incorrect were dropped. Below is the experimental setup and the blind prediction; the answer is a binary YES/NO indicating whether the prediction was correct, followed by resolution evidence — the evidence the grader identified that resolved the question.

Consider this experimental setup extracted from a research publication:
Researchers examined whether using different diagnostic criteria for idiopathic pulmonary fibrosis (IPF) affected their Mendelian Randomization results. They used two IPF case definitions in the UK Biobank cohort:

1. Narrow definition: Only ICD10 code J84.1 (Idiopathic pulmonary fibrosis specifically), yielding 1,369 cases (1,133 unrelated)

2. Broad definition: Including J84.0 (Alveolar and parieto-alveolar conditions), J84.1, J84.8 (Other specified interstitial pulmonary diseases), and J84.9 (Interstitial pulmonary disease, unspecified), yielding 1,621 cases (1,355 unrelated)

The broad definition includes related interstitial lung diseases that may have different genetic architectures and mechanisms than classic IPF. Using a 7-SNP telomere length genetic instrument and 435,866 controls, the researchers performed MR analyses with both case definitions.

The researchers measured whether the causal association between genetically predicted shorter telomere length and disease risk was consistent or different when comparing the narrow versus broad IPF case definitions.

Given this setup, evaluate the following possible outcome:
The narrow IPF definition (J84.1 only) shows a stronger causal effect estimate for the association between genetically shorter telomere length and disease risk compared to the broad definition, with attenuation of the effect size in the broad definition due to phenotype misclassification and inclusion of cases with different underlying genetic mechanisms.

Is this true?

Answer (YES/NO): NO